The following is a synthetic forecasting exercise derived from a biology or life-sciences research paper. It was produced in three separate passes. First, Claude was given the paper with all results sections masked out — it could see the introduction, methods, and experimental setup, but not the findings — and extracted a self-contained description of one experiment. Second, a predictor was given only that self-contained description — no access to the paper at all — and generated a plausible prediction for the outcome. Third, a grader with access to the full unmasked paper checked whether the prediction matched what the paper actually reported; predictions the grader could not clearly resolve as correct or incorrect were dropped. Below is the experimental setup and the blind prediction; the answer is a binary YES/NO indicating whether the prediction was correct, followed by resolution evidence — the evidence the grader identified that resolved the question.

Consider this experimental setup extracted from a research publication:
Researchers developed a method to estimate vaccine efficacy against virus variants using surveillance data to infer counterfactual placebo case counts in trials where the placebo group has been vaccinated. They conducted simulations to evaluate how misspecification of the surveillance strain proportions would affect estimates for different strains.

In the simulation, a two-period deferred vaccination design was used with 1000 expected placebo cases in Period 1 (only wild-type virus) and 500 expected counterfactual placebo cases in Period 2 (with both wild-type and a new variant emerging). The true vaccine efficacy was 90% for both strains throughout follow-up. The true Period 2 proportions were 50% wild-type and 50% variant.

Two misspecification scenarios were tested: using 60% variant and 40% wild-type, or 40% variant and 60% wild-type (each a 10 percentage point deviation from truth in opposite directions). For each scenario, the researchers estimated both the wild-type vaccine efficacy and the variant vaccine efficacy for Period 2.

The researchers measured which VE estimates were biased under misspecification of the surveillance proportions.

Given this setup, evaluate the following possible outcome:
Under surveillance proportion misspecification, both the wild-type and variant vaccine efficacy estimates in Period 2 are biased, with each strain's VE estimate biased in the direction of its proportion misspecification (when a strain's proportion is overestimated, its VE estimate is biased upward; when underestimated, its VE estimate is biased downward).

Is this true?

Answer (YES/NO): NO